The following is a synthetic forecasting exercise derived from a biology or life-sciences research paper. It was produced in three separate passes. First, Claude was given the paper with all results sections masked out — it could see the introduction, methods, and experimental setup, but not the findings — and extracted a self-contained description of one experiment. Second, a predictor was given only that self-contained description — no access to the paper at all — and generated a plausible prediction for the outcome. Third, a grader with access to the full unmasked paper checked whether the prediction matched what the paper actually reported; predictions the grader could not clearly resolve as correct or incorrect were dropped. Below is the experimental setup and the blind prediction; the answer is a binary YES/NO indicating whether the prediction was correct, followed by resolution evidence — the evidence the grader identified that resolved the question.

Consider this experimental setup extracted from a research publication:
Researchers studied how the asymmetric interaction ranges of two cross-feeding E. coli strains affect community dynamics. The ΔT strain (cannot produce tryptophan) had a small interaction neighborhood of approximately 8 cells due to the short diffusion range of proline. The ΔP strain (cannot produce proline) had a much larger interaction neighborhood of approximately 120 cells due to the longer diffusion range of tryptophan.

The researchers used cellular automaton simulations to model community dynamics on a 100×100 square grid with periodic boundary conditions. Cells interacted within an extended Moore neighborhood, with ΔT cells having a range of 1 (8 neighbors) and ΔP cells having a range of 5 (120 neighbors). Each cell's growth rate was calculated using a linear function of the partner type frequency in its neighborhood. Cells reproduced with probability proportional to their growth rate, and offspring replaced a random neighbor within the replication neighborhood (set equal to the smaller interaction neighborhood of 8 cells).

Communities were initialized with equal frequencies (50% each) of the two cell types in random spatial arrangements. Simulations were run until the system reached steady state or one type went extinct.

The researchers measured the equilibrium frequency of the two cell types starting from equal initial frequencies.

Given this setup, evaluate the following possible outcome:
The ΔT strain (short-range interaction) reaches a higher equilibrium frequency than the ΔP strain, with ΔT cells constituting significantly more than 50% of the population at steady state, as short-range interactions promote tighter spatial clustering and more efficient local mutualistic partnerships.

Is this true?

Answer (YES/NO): NO